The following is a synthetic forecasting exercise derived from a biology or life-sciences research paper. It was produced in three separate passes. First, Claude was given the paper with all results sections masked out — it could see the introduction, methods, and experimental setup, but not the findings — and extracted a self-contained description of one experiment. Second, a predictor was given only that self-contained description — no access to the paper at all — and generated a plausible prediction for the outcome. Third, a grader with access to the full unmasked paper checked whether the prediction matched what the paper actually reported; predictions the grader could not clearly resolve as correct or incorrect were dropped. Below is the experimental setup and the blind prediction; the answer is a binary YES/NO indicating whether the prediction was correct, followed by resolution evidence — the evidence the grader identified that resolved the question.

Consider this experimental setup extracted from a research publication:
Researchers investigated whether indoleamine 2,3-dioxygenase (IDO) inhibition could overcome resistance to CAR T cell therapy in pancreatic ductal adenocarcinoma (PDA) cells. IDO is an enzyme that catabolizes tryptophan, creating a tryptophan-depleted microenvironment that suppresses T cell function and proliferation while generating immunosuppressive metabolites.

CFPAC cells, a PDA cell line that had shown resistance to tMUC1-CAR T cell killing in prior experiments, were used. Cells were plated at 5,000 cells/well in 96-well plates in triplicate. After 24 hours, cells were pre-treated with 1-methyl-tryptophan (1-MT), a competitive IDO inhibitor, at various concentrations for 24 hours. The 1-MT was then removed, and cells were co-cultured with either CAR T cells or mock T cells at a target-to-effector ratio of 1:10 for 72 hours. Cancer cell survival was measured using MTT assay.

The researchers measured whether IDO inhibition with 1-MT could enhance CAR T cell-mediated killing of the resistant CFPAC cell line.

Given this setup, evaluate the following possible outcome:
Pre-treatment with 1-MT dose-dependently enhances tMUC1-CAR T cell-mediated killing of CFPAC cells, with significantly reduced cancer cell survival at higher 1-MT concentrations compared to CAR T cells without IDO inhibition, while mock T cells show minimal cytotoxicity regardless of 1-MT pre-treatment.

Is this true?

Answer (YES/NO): YES